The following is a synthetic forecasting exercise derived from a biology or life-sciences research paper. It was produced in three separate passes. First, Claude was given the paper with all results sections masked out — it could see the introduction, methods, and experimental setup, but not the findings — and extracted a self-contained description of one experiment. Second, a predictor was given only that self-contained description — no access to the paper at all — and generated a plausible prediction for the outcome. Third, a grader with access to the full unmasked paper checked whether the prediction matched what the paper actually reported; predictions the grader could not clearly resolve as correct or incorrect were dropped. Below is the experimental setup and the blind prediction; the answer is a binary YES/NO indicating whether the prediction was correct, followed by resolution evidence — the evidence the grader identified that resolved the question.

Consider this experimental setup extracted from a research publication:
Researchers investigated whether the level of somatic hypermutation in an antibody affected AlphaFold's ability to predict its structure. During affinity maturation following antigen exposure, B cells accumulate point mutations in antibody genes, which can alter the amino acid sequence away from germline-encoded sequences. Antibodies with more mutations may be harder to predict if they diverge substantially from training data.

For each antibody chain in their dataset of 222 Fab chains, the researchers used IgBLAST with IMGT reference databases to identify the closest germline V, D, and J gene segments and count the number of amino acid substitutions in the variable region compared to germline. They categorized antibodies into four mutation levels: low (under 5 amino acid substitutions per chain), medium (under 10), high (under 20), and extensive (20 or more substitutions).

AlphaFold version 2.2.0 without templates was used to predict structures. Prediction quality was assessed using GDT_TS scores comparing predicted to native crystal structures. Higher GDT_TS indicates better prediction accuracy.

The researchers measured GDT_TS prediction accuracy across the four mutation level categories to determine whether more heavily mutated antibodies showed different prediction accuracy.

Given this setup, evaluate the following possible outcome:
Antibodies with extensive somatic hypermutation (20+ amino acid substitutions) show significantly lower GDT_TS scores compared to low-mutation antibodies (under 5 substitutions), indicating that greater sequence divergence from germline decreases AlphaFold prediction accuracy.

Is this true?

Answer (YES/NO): NO